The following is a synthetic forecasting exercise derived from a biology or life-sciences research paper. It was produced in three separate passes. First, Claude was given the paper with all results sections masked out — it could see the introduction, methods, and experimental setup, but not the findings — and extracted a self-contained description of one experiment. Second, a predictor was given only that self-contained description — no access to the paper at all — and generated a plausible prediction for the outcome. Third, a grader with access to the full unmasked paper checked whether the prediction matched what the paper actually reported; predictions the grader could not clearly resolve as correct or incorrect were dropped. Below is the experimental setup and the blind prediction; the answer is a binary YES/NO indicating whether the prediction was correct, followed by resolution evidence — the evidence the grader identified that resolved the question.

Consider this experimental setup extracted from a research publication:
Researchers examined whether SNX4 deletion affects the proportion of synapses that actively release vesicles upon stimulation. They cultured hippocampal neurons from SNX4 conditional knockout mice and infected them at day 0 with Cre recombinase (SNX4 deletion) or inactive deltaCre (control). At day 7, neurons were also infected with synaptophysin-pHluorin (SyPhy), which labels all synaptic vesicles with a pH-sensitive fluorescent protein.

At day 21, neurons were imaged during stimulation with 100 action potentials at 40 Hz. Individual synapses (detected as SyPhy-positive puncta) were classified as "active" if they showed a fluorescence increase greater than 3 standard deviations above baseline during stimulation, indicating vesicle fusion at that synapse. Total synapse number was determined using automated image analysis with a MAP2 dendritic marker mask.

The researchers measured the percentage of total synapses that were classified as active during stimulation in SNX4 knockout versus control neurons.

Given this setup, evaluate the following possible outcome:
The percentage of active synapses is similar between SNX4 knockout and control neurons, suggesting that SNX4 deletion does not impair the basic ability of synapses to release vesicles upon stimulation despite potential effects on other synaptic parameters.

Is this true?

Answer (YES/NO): YES